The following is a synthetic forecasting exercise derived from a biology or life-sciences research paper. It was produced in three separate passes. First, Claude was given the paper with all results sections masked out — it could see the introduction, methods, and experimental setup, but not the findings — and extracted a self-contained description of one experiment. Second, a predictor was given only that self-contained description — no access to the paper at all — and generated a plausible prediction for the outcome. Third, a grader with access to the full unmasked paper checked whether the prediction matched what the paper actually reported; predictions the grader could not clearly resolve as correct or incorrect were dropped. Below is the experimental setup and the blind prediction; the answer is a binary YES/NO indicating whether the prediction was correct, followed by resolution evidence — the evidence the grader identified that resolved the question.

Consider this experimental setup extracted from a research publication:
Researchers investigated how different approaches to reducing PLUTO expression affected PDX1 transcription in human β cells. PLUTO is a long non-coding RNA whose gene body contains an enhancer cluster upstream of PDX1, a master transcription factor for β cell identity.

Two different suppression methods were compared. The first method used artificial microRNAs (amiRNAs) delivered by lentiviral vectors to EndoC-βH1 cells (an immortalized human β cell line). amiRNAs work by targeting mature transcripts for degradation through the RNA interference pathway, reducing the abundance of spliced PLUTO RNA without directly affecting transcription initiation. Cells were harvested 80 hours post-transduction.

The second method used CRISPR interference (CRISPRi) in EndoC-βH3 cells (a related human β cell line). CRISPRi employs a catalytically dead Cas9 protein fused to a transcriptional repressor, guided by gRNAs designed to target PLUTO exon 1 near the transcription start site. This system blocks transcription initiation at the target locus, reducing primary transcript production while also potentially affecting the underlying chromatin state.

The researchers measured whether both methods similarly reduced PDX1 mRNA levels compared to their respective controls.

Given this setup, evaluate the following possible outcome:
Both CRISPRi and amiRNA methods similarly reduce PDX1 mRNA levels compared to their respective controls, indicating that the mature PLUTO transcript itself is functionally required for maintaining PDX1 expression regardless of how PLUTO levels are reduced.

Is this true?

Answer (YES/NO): YES